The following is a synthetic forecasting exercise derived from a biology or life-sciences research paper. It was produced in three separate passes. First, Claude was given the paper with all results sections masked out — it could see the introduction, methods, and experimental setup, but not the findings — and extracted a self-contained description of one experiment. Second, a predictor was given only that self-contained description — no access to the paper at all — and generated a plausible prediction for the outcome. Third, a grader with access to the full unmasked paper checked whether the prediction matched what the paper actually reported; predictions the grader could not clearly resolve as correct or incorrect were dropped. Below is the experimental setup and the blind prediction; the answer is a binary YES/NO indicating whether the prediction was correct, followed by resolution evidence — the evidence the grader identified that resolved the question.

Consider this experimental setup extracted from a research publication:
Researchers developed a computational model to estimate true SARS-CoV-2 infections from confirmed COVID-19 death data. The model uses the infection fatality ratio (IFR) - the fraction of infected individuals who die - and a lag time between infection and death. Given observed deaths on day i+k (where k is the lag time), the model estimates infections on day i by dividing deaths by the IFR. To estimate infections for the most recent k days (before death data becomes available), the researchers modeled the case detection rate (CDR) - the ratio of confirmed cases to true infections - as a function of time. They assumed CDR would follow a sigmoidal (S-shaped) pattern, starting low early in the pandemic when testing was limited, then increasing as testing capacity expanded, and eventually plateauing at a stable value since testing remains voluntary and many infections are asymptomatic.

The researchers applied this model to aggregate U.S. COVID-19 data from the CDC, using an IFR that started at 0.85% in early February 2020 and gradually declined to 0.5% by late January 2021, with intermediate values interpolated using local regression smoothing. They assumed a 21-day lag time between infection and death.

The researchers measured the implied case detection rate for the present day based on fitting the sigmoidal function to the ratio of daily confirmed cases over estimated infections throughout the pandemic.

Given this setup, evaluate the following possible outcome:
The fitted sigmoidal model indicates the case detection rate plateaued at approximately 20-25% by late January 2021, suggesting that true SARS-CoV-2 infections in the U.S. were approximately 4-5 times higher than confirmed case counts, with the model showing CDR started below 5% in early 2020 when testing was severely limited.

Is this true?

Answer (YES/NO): NO